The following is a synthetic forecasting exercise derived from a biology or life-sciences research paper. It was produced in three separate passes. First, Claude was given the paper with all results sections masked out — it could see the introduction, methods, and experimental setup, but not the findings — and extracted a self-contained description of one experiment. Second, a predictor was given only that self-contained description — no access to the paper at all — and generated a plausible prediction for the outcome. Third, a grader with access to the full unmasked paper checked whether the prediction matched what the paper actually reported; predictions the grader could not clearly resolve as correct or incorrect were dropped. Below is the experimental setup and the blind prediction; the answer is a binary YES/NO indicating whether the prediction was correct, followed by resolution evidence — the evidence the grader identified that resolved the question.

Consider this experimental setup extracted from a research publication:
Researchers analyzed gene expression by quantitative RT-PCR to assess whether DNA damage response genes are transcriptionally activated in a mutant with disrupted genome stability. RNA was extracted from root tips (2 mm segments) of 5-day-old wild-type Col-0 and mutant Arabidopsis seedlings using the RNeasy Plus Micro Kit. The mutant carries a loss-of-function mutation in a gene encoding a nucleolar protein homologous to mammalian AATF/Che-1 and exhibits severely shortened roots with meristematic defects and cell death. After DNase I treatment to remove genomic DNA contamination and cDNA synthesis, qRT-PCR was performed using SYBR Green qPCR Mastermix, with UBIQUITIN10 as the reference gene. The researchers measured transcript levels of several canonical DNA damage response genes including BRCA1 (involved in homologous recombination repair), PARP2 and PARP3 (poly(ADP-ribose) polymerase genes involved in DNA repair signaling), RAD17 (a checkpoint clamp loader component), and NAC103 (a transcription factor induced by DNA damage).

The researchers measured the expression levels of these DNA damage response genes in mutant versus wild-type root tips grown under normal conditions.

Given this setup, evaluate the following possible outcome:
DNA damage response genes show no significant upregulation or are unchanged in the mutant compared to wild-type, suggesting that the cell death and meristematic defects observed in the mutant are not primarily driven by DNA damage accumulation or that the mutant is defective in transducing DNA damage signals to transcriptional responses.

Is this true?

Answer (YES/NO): NO